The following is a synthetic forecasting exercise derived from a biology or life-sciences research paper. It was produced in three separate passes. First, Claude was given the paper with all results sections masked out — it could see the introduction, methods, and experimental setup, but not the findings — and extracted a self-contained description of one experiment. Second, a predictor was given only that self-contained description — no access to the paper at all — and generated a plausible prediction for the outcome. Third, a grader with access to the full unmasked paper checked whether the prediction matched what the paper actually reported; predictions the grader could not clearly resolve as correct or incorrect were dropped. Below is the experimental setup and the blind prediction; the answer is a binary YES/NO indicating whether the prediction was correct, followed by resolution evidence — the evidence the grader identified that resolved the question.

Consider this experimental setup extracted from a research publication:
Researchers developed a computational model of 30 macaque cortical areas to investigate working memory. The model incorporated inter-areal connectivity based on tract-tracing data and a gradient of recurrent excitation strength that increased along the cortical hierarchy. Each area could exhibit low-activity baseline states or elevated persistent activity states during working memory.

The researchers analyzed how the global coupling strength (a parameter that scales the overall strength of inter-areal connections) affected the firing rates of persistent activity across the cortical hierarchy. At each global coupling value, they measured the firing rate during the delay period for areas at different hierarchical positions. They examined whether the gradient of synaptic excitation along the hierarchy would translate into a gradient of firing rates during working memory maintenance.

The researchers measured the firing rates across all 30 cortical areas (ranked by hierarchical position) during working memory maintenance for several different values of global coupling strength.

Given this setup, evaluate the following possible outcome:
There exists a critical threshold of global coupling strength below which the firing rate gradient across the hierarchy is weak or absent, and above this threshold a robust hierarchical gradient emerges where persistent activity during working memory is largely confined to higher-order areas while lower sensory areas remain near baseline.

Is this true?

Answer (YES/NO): NO